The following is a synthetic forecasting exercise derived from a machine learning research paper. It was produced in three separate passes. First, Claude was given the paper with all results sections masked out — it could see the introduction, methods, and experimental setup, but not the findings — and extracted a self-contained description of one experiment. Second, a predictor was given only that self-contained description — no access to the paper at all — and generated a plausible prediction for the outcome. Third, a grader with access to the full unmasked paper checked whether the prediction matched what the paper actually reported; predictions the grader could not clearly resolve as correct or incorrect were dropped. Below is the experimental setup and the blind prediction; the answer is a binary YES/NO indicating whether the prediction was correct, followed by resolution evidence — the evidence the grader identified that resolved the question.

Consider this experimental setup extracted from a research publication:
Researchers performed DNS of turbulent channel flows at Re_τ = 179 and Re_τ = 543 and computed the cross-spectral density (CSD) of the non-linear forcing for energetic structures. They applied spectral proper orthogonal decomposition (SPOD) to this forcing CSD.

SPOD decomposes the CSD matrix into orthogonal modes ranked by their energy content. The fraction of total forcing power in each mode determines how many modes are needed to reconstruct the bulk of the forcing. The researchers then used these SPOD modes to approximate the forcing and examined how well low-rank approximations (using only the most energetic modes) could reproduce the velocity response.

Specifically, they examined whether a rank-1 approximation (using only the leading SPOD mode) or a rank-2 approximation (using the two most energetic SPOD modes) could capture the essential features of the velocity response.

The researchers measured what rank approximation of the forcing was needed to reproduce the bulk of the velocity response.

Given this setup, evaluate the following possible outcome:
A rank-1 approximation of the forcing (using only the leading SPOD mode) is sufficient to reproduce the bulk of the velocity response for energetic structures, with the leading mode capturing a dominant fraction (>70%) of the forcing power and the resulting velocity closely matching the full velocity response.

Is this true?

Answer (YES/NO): NO